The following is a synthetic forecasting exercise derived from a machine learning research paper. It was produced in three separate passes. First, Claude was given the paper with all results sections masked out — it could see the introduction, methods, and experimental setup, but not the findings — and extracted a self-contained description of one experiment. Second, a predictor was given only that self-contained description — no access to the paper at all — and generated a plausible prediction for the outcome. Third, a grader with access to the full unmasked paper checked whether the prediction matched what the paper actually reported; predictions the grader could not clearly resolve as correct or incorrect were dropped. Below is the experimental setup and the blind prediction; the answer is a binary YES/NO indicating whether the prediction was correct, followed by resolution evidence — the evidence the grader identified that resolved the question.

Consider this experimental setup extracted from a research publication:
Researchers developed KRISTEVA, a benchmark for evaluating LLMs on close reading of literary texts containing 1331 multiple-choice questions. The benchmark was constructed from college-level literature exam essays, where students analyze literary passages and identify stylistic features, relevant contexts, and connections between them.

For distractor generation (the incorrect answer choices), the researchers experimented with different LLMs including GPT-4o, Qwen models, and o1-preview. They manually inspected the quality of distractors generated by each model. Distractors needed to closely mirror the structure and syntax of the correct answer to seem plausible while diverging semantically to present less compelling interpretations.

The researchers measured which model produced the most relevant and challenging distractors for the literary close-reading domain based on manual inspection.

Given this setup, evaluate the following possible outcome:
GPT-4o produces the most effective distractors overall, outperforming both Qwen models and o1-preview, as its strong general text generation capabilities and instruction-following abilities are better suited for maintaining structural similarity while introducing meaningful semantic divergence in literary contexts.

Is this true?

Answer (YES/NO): NO